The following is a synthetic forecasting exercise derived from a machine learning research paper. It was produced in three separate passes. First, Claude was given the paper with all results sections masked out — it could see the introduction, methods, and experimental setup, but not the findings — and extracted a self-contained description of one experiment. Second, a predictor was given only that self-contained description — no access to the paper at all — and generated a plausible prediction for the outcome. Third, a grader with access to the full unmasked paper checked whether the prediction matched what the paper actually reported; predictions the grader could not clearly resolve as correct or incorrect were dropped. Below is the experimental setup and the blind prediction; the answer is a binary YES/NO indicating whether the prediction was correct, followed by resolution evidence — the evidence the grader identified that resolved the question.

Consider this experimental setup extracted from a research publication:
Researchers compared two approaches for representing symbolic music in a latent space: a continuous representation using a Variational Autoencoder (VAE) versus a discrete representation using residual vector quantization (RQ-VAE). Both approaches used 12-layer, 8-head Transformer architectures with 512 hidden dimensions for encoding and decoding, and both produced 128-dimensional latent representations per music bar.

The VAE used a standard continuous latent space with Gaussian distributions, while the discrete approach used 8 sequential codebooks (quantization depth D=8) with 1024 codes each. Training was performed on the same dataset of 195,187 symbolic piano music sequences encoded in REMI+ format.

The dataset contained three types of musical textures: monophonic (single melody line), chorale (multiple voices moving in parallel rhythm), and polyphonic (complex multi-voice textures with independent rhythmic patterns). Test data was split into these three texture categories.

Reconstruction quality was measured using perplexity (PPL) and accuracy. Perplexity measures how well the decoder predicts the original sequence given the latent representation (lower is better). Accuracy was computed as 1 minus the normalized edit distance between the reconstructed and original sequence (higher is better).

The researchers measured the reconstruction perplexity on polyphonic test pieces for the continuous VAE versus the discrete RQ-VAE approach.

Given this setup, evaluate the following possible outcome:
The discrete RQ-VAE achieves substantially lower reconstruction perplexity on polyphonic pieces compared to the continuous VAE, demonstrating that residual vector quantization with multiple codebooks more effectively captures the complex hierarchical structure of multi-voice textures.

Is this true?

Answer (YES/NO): NO